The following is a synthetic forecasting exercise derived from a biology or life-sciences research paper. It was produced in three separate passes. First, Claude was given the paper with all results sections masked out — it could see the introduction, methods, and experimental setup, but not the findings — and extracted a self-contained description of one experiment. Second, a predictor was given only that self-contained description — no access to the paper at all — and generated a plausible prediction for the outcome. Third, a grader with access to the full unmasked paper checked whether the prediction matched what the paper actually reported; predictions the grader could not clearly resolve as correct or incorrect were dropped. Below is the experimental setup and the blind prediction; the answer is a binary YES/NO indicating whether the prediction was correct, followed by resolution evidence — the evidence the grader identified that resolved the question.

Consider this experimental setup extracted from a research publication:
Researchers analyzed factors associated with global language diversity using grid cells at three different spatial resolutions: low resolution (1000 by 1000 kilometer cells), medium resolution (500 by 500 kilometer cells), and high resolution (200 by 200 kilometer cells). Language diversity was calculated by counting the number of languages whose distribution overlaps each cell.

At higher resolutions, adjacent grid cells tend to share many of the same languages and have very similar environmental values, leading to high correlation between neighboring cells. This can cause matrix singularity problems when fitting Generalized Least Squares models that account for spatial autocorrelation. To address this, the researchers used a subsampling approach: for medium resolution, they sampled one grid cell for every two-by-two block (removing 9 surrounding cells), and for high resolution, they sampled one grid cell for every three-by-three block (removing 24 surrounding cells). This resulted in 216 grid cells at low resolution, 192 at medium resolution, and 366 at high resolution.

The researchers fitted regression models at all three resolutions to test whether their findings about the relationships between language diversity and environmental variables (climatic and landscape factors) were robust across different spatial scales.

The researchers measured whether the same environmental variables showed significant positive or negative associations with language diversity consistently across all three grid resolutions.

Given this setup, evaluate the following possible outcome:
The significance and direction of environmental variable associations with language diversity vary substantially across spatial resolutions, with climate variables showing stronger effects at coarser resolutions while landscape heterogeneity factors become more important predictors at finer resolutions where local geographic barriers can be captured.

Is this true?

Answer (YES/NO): NO